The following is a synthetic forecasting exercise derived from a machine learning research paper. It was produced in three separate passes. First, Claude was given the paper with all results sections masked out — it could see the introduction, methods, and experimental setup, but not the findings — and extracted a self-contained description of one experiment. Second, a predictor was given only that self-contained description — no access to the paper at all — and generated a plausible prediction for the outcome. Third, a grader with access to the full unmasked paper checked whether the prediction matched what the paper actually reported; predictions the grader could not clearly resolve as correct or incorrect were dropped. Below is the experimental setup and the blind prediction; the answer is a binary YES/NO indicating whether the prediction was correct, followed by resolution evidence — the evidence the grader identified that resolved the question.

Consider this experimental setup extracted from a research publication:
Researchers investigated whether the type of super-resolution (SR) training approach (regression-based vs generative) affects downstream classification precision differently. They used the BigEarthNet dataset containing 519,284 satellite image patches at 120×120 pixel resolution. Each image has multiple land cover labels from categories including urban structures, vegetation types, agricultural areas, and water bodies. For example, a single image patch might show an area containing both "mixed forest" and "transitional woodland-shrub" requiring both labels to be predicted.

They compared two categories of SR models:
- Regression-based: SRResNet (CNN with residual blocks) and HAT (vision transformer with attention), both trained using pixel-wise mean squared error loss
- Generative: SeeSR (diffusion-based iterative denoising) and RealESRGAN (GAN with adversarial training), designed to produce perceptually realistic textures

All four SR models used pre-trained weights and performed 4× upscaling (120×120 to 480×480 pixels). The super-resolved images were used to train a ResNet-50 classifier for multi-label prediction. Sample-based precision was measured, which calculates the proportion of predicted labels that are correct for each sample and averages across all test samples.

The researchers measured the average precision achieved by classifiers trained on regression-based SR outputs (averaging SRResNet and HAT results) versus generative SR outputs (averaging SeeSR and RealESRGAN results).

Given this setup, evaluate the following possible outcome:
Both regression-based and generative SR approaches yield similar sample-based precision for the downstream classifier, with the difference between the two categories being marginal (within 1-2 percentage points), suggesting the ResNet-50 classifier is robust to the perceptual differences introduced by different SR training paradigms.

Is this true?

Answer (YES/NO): NO